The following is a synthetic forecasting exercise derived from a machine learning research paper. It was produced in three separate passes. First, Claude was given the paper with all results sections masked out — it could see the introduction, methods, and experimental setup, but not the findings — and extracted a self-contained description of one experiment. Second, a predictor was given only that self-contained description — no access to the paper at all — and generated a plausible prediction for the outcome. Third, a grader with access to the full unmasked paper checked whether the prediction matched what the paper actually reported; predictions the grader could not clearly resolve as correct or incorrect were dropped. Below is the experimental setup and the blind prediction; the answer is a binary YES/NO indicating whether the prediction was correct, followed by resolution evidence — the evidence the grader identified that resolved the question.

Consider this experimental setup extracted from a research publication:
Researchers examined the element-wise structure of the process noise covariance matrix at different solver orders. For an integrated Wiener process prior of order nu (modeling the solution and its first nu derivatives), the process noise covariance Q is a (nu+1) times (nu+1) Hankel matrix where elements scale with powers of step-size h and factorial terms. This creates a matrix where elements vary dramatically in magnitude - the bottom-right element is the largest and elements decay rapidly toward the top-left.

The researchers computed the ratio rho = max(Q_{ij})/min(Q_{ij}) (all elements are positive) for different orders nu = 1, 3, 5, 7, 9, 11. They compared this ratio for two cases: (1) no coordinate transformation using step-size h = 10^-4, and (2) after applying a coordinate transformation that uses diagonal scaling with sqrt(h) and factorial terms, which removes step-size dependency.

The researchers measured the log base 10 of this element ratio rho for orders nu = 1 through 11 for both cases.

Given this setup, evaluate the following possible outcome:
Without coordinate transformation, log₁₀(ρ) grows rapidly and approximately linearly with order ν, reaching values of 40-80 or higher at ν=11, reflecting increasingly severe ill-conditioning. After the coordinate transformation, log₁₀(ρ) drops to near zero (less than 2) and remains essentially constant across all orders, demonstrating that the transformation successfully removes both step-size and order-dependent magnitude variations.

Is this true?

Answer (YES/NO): YES